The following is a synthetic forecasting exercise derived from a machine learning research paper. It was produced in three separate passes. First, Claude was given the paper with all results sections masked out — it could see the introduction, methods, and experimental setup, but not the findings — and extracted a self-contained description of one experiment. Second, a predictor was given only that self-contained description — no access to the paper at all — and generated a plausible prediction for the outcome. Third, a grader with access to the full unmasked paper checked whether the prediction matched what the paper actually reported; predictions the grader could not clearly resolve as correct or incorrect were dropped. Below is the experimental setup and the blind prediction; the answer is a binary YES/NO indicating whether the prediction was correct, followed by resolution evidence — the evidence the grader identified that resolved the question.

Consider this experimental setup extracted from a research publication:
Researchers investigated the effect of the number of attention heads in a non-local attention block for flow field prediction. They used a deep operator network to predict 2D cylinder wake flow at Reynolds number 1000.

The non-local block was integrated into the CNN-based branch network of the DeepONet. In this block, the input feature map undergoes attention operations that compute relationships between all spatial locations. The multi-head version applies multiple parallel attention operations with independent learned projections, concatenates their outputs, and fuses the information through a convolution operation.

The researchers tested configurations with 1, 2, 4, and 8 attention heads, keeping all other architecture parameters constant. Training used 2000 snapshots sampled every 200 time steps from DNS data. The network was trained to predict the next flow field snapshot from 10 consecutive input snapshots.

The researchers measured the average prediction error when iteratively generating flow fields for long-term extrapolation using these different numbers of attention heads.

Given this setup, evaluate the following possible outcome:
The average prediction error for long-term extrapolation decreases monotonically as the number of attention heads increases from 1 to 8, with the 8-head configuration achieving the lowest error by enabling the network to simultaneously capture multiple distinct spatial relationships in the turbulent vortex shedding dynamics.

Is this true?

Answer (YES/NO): NO